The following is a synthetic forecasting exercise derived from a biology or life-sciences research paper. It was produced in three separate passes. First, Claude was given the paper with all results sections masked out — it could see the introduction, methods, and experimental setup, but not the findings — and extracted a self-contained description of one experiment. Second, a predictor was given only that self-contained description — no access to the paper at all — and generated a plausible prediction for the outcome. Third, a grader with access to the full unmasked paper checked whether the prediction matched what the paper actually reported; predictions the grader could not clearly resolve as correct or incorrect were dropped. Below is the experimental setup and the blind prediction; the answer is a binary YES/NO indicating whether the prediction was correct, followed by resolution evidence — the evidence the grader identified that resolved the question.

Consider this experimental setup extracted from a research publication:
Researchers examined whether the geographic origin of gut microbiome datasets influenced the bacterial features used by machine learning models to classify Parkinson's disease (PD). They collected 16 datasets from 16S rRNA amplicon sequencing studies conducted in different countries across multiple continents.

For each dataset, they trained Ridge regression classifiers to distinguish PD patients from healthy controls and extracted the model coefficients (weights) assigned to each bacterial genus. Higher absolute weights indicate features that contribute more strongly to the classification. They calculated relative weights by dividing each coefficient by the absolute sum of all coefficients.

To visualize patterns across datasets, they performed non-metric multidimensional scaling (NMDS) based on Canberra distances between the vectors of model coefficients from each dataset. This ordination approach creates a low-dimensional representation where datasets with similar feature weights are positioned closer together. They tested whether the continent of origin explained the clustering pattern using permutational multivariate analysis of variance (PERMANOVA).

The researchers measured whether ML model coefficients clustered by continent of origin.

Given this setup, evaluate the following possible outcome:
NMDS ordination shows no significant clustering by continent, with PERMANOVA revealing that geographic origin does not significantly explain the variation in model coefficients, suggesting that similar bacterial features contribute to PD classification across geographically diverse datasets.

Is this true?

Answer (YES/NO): YES